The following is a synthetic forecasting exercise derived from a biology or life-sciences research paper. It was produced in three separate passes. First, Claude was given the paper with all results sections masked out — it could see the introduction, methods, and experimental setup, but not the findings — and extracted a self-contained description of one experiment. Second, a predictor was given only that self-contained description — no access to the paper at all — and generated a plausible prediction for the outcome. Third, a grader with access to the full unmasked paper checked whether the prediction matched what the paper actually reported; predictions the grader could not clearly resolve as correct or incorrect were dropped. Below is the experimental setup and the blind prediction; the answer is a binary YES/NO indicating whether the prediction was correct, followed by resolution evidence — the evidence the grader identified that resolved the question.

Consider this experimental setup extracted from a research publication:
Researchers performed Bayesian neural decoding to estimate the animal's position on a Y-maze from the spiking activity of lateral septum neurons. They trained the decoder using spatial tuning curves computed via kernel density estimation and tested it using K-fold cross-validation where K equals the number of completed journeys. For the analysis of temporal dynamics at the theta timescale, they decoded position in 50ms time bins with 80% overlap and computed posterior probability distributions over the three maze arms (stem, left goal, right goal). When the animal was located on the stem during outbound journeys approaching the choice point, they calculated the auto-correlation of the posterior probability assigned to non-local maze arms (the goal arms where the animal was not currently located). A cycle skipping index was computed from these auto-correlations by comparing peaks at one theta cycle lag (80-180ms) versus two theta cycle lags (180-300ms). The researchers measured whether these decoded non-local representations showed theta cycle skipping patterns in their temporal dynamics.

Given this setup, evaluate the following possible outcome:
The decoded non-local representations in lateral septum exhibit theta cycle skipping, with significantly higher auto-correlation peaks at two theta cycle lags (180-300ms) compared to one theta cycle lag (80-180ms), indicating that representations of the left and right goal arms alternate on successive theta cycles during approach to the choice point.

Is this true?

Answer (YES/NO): YES